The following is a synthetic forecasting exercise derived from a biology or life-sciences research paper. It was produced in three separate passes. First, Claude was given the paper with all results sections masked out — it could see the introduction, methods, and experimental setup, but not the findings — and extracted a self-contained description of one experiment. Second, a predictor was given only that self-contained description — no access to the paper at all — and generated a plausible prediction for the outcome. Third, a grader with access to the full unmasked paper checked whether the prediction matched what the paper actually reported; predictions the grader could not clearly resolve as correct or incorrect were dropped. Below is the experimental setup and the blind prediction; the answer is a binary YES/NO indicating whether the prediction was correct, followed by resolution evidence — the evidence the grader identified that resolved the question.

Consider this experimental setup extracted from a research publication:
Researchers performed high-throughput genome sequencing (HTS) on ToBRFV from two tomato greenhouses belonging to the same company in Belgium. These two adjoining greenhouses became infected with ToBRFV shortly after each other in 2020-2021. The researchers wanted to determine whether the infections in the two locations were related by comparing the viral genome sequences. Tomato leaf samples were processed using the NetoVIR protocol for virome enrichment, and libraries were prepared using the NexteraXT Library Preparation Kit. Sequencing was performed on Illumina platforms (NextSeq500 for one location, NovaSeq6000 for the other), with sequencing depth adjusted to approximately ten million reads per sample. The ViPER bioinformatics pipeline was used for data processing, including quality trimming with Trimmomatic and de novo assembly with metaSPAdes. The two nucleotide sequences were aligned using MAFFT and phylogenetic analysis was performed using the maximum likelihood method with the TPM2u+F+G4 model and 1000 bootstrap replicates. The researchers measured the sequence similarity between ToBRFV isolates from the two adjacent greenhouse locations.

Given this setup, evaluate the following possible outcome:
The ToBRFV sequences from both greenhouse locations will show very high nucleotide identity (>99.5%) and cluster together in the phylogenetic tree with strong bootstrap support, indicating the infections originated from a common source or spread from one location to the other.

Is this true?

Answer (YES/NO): YES